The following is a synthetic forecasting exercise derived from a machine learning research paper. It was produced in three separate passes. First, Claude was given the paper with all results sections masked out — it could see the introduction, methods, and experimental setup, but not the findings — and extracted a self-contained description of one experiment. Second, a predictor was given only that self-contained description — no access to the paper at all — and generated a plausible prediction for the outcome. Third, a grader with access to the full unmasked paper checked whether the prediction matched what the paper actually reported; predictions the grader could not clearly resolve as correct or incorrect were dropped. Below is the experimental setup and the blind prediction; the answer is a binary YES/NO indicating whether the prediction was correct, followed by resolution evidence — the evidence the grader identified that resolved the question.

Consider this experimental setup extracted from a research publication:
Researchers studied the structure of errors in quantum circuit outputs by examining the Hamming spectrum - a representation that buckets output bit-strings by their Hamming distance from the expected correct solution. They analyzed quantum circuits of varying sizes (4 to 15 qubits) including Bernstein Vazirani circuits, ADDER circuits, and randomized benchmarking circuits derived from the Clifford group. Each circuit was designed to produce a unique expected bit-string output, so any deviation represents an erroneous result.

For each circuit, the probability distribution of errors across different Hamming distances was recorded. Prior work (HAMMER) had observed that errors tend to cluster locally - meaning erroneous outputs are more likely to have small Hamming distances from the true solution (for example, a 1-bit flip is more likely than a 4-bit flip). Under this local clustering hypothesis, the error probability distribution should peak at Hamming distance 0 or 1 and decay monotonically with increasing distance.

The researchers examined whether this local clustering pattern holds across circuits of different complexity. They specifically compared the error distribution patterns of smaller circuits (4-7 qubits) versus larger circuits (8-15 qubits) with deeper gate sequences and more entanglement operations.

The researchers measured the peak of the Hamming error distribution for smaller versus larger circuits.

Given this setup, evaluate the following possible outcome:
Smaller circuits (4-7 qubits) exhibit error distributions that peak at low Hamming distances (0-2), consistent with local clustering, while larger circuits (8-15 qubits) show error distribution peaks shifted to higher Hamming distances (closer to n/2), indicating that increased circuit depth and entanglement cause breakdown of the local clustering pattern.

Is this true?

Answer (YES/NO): YES